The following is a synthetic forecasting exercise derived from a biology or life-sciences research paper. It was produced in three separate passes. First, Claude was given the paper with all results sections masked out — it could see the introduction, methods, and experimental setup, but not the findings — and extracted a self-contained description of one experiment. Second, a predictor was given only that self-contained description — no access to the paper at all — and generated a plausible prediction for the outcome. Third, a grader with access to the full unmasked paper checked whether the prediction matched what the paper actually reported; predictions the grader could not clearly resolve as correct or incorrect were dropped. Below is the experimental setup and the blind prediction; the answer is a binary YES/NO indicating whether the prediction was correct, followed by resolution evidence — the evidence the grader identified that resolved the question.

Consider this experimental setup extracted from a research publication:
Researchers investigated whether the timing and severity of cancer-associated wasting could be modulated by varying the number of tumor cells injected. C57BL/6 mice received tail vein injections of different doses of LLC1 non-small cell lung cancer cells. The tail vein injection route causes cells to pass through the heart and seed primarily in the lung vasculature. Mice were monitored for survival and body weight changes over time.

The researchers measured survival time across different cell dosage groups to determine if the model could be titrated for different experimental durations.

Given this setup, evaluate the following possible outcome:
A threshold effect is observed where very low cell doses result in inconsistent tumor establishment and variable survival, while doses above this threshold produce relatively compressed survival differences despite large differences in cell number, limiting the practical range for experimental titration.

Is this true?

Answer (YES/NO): NO